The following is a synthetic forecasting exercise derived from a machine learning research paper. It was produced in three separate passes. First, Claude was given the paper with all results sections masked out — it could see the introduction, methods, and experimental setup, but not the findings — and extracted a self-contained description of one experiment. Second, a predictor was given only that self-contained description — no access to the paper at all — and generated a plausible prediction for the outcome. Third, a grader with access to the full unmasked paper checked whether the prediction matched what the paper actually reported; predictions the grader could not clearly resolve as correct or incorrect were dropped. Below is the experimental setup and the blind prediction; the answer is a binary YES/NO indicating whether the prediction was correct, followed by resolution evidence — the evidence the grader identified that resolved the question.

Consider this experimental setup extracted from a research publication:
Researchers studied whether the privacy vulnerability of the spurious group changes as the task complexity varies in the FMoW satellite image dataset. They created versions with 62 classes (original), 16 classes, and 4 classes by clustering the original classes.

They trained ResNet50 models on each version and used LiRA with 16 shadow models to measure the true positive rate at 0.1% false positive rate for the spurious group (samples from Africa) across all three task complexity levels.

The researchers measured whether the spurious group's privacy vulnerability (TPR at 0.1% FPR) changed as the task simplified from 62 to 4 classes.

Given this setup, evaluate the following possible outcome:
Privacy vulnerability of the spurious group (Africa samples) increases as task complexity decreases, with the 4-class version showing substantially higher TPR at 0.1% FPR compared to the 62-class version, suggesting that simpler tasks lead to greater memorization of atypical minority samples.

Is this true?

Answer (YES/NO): NO